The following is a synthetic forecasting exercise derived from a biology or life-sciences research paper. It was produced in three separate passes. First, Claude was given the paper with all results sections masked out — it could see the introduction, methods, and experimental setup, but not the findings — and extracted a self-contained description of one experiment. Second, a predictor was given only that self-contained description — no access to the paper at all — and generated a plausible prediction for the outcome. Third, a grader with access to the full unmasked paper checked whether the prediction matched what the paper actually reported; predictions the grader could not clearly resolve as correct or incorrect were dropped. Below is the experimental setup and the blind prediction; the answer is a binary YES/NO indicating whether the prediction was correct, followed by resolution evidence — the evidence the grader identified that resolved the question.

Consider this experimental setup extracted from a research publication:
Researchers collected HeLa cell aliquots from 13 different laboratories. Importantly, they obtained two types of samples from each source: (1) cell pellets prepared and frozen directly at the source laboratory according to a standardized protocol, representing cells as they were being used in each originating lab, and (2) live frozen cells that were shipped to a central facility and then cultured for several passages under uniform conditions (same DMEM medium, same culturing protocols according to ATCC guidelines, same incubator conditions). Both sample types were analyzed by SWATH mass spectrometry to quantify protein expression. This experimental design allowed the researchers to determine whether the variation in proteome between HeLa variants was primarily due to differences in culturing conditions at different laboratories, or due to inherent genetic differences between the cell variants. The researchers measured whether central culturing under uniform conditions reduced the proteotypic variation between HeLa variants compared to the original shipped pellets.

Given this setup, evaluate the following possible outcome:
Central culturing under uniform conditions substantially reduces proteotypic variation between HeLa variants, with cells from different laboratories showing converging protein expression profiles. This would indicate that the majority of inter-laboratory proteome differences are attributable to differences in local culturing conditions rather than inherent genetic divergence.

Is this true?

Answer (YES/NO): NO